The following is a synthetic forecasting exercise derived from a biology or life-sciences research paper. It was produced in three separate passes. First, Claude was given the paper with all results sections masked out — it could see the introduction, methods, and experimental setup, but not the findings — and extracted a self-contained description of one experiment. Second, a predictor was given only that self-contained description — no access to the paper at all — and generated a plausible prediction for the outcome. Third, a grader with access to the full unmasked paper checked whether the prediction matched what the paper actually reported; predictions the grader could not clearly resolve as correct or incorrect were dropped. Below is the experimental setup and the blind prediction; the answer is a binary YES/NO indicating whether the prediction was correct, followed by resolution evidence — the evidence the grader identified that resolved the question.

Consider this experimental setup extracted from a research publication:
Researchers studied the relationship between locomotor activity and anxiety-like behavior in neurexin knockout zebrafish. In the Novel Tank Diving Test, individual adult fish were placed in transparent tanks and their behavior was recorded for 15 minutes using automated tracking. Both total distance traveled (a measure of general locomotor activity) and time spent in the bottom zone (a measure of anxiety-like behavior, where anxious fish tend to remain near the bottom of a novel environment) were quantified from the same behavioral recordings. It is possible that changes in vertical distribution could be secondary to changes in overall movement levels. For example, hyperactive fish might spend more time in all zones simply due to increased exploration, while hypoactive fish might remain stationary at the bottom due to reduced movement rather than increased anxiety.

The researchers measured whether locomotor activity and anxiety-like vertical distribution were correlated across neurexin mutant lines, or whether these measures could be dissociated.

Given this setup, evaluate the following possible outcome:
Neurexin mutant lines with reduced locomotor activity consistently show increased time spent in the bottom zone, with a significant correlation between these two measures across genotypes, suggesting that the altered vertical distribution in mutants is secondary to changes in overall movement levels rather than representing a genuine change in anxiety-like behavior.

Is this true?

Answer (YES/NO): NO